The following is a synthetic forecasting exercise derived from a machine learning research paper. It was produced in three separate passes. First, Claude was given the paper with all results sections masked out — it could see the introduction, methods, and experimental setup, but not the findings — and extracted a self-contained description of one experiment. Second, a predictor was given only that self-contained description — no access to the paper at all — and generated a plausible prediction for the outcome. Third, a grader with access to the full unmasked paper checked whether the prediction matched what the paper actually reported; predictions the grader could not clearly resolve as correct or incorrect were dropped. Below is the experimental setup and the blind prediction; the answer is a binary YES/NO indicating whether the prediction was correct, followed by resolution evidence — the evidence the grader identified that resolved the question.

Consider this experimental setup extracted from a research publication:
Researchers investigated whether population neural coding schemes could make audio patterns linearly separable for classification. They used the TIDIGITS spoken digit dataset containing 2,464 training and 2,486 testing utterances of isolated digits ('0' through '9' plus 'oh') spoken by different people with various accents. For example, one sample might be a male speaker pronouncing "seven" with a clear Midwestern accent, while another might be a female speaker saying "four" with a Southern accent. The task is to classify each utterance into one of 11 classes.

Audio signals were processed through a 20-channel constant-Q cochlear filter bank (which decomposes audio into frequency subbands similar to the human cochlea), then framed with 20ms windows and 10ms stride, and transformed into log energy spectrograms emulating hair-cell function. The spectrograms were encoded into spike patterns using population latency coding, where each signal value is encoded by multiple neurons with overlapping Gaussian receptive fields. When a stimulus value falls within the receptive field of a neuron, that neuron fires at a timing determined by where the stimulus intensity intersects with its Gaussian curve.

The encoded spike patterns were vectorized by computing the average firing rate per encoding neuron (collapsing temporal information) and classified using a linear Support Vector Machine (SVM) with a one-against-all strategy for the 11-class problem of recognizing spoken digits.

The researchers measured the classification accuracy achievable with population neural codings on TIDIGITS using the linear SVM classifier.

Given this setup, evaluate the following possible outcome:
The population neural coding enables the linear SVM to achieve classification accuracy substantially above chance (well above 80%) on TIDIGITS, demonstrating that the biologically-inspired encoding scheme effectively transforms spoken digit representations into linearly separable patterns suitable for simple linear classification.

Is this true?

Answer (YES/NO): YES